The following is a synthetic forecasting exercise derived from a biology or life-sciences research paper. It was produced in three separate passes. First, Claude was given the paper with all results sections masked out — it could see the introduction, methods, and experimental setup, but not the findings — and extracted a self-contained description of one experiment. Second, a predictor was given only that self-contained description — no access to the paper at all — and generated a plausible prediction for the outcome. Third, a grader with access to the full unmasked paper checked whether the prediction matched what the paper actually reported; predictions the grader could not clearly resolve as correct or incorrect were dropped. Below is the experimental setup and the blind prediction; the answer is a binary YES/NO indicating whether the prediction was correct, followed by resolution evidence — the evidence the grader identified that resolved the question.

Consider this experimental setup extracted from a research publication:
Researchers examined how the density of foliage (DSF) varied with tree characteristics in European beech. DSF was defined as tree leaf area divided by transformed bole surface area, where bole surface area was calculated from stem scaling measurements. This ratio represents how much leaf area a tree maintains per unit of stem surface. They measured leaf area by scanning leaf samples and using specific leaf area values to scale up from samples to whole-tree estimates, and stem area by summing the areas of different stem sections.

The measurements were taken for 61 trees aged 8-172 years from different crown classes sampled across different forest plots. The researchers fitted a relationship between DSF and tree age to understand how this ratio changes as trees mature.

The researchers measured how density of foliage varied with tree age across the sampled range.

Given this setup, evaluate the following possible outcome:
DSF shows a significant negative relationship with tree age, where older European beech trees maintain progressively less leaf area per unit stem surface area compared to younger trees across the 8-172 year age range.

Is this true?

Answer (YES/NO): YES